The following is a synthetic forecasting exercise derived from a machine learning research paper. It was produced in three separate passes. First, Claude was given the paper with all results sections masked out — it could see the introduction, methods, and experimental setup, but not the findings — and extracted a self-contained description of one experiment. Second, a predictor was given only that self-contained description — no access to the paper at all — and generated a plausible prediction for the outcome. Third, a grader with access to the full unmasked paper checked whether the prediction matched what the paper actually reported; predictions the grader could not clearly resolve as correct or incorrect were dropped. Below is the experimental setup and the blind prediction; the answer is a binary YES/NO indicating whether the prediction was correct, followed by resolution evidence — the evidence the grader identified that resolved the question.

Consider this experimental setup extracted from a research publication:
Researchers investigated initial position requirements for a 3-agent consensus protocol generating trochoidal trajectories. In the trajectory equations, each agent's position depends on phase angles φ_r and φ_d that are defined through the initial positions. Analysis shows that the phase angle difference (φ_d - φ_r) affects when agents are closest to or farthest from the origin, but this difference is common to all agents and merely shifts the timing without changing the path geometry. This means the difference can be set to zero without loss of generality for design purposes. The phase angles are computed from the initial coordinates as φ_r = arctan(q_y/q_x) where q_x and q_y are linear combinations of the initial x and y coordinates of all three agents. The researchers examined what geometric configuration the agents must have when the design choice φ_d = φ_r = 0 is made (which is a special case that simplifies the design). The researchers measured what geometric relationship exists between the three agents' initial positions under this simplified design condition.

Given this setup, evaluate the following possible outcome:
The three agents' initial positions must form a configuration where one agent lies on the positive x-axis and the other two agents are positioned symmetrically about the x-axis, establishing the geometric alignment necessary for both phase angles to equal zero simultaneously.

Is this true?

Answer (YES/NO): NO